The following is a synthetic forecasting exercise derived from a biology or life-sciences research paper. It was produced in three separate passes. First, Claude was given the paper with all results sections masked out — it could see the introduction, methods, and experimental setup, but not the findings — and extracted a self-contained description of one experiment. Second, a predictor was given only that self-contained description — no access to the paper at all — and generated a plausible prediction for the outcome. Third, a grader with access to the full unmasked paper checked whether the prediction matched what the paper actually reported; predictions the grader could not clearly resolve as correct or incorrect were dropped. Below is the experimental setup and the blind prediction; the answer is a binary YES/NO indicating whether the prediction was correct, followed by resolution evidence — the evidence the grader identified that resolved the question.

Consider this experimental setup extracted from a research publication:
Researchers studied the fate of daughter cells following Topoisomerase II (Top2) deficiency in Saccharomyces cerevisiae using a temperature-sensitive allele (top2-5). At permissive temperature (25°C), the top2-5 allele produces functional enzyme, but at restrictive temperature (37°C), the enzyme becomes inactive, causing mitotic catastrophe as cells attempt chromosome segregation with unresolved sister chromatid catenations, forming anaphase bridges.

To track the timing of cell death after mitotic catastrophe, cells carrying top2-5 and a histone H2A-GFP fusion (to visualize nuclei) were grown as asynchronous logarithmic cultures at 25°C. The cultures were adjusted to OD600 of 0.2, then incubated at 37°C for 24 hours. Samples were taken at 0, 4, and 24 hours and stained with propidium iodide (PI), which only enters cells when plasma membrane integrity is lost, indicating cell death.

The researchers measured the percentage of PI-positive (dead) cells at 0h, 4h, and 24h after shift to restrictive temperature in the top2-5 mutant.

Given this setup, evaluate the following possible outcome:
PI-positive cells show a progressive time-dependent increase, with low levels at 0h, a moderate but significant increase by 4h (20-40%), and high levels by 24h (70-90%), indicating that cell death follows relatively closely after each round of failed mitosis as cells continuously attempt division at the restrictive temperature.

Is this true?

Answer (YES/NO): NO